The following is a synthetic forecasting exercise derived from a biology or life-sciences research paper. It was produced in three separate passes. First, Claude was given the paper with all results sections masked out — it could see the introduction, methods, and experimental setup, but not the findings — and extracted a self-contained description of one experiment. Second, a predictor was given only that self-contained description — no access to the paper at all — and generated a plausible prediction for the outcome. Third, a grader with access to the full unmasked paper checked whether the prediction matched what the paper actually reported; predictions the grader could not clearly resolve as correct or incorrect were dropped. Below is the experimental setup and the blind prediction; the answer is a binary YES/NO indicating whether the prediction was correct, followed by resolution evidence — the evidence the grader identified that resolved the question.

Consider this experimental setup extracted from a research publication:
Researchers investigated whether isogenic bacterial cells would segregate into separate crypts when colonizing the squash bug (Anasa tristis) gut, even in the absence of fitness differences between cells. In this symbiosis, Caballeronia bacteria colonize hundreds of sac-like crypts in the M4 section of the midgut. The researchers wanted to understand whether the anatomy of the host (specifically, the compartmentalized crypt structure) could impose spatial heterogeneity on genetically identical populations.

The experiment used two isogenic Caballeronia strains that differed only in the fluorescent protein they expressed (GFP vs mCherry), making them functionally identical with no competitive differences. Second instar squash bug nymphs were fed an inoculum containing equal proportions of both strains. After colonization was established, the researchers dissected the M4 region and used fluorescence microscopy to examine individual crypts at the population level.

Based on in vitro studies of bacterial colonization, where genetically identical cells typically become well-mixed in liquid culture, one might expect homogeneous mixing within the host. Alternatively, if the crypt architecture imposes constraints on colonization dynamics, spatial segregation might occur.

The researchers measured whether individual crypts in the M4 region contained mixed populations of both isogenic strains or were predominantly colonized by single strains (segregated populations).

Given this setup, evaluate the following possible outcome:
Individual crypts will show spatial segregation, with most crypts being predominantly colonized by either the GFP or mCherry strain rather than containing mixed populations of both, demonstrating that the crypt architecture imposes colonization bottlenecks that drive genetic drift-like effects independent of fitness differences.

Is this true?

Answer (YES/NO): NO